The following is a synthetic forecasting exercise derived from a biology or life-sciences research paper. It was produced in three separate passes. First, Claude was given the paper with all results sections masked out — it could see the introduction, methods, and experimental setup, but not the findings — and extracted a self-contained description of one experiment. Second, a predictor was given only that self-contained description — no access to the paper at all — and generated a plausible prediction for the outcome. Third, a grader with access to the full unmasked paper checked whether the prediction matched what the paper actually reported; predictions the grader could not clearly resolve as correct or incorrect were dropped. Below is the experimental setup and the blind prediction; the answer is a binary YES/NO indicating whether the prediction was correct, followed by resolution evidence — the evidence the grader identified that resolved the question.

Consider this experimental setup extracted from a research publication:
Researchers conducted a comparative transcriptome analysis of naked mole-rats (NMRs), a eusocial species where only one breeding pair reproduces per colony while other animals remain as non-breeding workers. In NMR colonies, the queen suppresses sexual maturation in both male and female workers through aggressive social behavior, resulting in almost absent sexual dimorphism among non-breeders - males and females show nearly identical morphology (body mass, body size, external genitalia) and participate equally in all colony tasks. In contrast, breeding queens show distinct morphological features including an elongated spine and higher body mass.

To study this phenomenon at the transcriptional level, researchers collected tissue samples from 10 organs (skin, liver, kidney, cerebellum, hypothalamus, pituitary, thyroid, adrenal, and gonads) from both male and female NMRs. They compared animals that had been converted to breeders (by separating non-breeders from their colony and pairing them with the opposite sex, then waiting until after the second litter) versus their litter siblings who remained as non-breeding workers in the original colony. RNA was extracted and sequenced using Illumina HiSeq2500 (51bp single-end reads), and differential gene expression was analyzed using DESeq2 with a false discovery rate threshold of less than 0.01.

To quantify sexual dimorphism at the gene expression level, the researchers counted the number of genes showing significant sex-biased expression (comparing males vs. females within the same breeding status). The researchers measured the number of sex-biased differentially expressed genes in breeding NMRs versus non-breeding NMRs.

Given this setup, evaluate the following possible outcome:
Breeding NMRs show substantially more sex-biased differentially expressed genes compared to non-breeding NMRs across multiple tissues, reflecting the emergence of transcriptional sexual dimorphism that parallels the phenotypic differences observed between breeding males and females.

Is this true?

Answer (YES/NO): YES